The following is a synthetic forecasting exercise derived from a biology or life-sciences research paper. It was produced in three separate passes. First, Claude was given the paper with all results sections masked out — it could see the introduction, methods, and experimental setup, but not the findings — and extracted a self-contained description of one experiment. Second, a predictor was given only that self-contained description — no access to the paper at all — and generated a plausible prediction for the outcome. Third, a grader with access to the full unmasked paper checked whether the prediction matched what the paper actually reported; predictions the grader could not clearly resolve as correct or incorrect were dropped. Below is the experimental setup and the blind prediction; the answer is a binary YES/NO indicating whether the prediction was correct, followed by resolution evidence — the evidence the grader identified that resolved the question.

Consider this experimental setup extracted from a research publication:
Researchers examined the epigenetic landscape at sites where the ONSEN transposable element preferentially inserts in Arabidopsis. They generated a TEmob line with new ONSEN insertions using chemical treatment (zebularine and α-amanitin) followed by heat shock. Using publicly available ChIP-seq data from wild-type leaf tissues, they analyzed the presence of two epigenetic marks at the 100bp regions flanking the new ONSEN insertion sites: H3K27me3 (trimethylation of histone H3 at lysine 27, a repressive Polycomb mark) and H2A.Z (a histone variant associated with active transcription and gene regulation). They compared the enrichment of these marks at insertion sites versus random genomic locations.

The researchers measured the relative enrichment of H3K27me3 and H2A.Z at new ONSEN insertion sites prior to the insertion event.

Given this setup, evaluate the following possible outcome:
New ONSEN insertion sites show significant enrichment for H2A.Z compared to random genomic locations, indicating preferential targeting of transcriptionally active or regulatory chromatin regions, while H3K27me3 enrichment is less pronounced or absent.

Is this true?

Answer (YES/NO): NO